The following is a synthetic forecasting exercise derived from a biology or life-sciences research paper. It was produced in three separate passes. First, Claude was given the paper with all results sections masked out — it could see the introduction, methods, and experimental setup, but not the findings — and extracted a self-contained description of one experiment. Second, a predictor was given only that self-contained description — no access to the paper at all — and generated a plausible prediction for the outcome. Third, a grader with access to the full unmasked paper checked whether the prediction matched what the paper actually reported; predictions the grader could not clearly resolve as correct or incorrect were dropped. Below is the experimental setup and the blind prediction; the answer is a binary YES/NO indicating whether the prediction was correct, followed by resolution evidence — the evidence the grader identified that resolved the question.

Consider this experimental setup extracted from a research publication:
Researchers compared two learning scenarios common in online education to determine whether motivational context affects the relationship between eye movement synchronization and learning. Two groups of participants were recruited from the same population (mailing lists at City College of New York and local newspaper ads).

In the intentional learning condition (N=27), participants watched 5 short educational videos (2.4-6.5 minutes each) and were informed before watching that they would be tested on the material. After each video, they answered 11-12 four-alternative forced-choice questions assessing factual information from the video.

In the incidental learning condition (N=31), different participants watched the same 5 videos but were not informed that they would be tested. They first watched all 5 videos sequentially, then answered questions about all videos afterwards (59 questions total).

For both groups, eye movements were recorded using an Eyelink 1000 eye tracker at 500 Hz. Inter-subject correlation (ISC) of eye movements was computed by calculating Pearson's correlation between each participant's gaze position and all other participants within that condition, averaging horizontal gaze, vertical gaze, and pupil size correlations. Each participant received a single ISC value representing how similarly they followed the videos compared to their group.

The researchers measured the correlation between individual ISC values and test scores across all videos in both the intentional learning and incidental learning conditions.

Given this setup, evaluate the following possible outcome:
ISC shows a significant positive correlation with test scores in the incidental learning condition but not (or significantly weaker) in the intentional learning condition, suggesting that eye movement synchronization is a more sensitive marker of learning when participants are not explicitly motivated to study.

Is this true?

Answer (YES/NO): NO